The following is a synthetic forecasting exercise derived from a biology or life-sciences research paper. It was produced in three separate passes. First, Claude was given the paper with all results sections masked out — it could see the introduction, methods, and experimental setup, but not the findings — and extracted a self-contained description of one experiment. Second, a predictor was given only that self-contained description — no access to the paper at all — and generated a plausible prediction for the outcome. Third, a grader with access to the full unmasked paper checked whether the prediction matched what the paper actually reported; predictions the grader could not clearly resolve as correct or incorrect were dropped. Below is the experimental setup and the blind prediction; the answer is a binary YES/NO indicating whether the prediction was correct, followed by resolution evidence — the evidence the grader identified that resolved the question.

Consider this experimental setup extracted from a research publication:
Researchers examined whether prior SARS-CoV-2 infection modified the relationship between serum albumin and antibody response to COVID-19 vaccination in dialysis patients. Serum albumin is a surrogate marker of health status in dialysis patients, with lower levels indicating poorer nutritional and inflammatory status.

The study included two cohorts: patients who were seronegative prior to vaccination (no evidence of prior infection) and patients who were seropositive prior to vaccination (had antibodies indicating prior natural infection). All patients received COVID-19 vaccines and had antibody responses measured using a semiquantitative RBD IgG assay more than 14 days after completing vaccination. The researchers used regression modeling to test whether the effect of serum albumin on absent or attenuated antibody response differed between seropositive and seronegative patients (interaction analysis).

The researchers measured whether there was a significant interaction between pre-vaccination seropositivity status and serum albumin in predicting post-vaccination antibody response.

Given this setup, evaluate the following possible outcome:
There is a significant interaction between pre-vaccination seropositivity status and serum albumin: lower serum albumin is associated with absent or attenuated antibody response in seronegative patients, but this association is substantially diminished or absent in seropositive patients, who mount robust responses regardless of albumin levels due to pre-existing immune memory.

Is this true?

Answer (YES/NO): NO